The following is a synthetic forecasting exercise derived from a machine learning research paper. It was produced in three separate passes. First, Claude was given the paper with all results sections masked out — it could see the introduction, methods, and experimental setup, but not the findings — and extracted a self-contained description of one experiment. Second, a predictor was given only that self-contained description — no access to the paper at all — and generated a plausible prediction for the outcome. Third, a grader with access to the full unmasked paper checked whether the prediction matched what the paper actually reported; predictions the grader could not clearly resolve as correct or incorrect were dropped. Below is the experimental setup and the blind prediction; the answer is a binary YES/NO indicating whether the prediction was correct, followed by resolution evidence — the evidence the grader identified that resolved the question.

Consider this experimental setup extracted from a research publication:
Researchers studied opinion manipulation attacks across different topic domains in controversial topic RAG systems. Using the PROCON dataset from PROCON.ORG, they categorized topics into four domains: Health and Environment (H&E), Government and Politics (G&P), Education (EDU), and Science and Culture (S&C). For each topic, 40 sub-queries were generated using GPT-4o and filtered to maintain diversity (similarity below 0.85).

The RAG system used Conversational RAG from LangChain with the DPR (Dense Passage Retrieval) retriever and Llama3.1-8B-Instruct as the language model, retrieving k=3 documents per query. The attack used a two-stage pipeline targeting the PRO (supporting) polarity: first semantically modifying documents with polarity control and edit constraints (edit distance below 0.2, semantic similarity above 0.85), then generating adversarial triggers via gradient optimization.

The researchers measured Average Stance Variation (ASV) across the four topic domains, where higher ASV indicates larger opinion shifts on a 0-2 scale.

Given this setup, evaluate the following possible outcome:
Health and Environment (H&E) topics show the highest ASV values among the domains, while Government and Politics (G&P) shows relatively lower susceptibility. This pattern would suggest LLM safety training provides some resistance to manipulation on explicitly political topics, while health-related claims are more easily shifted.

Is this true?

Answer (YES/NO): NO